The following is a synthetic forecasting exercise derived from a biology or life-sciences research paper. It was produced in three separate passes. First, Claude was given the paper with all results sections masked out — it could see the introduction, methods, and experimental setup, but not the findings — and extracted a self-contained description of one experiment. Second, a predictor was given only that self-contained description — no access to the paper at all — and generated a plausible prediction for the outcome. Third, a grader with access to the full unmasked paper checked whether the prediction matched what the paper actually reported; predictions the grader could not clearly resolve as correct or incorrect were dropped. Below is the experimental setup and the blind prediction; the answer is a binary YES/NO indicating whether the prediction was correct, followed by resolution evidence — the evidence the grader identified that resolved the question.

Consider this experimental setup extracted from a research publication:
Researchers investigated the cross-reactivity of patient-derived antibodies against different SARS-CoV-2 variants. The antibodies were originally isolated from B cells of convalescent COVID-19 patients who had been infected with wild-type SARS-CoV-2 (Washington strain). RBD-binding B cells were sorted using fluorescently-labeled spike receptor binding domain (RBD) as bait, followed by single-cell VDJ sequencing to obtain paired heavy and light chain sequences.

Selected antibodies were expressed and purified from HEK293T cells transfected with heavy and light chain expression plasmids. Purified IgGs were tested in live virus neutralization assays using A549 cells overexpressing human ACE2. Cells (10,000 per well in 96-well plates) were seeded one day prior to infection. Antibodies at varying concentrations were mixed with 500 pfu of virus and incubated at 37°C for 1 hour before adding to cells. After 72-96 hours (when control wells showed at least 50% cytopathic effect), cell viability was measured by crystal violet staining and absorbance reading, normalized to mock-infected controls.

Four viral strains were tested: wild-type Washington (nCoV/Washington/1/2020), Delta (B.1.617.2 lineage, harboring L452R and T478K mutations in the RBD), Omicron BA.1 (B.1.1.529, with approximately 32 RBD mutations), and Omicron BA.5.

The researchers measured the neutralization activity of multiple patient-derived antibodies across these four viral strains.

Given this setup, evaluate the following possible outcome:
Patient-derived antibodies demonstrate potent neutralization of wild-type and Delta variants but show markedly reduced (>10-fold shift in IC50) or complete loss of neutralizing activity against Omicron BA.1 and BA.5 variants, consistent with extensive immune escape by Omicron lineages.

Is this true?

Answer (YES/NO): NO